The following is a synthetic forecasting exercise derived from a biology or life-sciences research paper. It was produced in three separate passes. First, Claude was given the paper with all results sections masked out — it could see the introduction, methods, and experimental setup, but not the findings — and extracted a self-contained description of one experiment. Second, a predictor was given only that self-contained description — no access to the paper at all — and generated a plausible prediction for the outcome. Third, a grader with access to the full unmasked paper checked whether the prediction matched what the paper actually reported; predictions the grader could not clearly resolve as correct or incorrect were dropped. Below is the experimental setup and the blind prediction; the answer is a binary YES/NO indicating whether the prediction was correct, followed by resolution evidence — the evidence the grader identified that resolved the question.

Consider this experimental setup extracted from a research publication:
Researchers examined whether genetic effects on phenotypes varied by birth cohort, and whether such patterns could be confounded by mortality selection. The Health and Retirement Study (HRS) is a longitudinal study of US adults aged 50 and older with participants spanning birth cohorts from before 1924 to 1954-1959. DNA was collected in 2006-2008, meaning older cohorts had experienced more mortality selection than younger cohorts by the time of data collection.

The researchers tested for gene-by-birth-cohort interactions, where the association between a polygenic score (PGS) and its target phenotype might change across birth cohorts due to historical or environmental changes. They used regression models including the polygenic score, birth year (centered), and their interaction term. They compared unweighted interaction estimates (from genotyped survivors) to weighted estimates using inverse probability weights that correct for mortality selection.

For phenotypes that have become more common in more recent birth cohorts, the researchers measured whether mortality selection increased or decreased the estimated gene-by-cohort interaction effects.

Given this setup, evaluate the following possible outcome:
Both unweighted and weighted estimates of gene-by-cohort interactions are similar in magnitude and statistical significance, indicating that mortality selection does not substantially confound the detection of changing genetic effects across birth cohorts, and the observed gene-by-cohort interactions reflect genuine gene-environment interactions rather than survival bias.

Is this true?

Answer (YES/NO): NO